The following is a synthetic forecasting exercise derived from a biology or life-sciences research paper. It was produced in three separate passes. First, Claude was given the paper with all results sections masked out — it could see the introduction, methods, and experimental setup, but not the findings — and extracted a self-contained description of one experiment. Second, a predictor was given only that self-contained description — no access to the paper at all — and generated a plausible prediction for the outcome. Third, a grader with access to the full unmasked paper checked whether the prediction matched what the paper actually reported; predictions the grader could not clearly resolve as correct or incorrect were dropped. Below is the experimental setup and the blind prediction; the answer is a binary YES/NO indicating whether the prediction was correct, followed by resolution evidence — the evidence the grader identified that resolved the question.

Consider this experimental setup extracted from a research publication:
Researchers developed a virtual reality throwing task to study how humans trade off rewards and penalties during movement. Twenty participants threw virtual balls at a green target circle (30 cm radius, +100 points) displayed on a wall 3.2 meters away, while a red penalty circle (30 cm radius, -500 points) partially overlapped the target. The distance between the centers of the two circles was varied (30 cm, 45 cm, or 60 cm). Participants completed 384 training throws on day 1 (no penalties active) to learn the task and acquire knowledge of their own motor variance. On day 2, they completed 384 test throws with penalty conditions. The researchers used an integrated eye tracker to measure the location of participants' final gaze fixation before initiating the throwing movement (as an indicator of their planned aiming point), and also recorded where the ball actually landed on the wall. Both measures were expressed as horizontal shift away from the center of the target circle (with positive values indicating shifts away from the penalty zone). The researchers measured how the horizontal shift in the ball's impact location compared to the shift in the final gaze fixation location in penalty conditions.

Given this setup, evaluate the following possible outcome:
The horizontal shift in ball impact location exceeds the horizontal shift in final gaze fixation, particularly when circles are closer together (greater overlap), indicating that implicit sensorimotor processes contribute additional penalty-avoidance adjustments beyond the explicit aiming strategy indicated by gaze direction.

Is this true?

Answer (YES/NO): YES